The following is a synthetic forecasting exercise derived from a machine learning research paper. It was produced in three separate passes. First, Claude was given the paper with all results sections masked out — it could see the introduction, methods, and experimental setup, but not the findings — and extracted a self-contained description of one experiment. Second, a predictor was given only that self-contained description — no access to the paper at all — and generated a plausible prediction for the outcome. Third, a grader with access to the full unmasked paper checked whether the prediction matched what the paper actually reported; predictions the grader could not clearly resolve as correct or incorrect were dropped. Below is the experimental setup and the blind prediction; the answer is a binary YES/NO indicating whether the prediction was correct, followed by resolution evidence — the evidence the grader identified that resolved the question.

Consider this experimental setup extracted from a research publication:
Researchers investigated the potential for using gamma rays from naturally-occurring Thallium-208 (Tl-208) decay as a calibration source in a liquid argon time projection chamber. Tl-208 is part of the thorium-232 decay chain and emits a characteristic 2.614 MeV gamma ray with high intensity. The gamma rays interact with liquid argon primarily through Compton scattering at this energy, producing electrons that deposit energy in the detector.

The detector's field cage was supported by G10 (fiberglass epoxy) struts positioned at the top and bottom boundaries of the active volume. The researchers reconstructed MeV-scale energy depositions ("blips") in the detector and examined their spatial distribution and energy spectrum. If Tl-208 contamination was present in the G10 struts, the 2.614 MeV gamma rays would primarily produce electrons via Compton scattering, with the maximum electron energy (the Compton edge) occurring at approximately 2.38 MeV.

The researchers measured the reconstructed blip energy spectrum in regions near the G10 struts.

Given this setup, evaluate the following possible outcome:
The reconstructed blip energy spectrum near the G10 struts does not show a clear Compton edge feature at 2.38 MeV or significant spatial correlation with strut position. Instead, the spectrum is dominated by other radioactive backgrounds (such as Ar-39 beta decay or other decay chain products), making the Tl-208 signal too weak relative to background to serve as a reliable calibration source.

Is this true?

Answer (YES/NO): NO